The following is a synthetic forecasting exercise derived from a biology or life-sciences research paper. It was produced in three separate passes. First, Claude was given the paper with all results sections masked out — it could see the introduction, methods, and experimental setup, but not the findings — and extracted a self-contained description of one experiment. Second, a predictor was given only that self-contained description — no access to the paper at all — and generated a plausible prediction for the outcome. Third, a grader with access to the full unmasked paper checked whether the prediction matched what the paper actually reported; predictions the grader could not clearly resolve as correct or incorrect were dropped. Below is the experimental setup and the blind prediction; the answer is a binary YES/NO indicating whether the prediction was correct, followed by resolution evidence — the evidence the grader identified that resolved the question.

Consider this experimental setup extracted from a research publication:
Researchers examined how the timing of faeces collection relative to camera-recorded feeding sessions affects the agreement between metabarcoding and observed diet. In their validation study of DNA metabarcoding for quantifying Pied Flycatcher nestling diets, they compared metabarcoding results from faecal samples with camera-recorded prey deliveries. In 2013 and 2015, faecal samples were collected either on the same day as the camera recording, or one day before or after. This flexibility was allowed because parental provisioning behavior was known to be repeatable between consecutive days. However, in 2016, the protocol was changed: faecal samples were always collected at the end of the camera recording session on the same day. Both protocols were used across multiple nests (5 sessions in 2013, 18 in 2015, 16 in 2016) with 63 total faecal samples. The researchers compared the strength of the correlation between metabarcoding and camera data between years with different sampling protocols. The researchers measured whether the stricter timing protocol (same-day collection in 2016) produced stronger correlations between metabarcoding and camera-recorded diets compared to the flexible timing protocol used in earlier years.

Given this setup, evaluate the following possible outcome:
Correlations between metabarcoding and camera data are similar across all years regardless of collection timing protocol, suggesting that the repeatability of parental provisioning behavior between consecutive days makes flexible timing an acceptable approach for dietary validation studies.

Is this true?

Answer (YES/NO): YES